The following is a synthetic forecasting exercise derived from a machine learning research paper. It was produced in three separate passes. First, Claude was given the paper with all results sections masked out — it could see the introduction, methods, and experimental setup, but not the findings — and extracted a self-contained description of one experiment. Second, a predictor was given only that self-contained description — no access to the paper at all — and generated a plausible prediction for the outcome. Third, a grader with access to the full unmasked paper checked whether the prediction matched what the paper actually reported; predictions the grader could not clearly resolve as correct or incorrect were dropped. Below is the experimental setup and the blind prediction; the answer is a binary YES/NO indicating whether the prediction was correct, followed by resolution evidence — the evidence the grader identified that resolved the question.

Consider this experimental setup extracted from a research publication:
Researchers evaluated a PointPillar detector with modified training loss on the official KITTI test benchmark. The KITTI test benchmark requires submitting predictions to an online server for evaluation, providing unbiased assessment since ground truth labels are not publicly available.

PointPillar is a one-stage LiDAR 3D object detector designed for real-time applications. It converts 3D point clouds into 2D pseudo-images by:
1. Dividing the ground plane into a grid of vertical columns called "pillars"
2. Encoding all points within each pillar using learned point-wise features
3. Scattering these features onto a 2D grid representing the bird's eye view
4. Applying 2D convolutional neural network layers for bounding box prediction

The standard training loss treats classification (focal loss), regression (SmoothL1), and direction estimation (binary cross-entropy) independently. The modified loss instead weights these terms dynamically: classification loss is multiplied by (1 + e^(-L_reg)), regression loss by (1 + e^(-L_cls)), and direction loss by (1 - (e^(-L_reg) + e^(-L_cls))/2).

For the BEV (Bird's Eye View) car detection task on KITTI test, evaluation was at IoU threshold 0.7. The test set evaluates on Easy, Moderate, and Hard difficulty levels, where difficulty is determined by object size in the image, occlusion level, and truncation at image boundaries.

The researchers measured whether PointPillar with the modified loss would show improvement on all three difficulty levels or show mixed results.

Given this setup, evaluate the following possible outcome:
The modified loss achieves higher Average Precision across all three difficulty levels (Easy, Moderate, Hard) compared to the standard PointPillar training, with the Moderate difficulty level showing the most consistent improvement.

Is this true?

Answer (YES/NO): NO